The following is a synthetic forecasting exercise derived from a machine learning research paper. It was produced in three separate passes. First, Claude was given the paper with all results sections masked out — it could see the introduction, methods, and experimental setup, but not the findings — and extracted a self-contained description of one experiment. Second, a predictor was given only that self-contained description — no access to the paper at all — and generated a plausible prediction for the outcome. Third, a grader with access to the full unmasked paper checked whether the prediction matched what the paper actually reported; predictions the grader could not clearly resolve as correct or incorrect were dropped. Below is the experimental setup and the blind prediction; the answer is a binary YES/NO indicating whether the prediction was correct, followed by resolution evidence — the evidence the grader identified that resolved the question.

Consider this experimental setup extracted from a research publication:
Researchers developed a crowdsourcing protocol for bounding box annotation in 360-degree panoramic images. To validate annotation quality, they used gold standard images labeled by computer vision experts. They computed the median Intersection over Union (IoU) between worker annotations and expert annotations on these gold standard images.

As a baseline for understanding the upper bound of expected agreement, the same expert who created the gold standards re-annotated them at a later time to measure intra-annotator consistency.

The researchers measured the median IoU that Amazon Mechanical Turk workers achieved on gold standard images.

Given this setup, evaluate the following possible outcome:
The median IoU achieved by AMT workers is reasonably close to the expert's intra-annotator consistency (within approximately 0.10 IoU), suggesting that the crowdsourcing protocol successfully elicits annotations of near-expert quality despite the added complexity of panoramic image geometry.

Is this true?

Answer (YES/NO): YES